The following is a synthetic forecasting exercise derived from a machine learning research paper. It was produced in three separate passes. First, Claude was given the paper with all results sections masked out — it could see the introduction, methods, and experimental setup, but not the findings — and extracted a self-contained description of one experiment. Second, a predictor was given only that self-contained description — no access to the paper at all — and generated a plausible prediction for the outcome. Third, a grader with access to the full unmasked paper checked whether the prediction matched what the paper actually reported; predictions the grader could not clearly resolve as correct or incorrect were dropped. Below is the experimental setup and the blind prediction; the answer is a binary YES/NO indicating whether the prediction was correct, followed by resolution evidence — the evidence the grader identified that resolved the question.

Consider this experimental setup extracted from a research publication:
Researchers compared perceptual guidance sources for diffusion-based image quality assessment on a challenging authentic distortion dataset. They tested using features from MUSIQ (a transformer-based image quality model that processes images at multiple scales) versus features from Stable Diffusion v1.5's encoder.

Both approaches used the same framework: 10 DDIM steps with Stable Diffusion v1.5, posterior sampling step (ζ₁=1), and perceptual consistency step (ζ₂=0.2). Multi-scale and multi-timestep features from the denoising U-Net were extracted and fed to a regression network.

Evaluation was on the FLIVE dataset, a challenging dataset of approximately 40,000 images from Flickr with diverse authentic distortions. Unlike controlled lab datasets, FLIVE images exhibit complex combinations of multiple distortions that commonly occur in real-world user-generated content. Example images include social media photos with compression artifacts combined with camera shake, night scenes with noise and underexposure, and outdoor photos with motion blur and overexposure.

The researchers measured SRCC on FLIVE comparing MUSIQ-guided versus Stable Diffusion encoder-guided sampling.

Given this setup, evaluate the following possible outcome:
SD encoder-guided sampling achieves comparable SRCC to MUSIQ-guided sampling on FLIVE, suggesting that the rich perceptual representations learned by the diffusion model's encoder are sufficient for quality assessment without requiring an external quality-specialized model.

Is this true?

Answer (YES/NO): NO